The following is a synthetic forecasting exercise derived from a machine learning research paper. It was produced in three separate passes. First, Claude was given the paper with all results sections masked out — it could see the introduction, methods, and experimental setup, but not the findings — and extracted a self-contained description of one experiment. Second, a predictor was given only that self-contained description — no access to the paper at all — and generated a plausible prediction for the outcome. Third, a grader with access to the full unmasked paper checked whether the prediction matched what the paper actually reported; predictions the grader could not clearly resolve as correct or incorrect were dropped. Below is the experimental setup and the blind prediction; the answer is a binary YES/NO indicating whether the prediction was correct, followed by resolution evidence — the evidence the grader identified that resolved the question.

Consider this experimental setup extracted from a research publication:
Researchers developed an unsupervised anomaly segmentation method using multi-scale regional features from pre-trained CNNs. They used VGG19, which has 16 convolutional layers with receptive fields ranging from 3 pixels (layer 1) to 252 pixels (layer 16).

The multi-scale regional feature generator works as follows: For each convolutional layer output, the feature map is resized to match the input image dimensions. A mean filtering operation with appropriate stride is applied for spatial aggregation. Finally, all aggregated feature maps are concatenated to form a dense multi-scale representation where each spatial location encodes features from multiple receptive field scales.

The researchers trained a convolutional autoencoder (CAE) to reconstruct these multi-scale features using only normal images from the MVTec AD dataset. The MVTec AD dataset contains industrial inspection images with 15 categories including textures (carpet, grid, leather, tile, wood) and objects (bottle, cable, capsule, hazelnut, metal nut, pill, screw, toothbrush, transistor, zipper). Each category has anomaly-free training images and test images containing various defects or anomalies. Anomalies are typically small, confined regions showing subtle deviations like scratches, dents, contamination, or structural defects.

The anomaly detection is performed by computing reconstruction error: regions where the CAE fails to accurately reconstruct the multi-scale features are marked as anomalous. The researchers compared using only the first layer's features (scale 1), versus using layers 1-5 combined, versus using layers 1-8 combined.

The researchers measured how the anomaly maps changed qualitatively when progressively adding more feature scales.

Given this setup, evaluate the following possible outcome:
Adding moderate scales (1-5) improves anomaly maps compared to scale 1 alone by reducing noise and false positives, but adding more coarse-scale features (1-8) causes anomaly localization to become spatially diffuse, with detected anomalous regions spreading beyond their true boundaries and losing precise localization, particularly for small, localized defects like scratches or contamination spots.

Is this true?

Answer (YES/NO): NO